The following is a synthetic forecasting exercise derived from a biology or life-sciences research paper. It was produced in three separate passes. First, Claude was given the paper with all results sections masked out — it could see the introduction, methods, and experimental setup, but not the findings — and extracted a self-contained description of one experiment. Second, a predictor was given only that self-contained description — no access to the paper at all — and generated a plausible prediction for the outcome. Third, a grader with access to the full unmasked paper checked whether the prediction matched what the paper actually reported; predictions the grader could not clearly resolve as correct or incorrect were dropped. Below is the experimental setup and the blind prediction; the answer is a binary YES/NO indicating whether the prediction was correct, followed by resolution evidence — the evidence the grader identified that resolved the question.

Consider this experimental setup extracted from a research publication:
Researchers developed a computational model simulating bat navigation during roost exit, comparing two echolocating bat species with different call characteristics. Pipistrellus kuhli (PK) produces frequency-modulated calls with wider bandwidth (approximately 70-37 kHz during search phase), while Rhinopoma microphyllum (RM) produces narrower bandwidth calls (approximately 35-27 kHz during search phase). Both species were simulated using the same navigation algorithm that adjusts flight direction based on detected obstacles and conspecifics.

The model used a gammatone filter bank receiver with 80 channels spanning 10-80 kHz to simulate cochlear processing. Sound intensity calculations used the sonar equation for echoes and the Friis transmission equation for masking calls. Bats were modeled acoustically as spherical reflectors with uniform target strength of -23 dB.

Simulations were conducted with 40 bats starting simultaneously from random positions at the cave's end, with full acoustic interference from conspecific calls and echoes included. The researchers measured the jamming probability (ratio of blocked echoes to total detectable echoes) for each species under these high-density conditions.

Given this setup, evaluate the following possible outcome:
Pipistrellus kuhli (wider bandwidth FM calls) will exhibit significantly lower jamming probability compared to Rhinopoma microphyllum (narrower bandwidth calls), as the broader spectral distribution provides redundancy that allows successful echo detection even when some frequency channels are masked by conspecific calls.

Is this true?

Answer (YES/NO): YES